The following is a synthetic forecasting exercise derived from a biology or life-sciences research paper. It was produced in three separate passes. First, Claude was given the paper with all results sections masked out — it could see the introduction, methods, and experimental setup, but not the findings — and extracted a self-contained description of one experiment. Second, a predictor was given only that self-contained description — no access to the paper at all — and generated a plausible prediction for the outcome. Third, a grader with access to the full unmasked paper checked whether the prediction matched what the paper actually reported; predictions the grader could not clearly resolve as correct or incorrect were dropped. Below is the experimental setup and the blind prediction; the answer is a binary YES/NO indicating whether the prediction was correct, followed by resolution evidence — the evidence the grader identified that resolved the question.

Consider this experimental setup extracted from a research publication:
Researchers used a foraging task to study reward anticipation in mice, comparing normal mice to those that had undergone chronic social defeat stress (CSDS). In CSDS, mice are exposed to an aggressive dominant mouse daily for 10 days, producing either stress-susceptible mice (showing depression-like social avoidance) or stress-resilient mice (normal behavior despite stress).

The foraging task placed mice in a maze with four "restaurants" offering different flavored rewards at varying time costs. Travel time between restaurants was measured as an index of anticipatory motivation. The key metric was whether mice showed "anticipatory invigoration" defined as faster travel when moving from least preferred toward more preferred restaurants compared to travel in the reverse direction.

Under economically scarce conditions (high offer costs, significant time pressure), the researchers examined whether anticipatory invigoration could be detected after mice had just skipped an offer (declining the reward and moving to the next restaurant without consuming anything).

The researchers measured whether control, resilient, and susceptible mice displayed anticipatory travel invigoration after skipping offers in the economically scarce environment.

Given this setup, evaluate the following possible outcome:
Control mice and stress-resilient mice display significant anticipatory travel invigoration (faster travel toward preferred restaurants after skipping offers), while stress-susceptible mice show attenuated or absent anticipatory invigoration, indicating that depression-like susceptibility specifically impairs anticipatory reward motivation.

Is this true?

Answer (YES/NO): NO